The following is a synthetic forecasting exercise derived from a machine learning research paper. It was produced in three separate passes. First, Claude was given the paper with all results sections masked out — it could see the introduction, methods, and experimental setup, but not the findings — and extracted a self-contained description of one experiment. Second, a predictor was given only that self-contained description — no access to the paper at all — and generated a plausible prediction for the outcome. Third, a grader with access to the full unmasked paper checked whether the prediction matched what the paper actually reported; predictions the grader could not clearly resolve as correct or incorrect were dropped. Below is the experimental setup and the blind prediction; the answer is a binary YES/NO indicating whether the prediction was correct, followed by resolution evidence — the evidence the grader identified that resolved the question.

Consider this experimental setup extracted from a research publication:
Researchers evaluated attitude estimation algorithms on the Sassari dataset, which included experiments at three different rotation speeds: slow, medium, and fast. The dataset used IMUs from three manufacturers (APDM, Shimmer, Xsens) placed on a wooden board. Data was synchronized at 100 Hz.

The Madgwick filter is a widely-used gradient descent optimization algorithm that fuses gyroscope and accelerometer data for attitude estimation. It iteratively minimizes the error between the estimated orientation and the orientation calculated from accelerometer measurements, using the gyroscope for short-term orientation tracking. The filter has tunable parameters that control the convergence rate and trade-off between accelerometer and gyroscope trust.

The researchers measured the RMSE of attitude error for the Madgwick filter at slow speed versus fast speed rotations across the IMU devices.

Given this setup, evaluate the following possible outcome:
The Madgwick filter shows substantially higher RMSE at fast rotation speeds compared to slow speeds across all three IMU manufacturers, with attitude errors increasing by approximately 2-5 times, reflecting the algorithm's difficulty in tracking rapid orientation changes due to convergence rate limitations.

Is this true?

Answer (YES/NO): NO